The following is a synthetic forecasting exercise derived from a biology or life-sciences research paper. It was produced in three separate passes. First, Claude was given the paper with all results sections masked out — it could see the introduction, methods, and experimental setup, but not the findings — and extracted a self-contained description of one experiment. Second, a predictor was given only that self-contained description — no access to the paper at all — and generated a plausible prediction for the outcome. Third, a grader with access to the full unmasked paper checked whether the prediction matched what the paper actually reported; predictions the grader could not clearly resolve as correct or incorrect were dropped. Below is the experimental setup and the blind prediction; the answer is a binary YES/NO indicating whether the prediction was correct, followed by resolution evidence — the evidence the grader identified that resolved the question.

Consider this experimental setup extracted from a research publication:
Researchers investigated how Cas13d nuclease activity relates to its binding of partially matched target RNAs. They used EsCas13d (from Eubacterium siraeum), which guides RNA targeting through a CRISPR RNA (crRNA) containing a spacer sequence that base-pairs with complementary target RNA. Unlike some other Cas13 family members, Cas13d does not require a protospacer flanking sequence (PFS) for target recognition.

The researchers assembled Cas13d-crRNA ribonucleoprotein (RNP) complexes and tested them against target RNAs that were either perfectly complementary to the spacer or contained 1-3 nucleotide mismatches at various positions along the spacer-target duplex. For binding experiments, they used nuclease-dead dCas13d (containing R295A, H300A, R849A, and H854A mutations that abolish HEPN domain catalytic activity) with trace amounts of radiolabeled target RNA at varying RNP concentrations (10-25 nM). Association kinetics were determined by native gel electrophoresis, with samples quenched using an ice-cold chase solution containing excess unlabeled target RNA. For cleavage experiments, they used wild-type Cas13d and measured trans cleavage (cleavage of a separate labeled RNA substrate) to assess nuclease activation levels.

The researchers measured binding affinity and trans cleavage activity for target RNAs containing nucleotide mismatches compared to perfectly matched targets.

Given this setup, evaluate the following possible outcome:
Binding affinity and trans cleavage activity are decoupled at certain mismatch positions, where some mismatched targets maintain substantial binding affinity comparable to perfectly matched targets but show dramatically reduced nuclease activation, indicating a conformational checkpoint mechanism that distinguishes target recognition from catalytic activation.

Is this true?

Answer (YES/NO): YES